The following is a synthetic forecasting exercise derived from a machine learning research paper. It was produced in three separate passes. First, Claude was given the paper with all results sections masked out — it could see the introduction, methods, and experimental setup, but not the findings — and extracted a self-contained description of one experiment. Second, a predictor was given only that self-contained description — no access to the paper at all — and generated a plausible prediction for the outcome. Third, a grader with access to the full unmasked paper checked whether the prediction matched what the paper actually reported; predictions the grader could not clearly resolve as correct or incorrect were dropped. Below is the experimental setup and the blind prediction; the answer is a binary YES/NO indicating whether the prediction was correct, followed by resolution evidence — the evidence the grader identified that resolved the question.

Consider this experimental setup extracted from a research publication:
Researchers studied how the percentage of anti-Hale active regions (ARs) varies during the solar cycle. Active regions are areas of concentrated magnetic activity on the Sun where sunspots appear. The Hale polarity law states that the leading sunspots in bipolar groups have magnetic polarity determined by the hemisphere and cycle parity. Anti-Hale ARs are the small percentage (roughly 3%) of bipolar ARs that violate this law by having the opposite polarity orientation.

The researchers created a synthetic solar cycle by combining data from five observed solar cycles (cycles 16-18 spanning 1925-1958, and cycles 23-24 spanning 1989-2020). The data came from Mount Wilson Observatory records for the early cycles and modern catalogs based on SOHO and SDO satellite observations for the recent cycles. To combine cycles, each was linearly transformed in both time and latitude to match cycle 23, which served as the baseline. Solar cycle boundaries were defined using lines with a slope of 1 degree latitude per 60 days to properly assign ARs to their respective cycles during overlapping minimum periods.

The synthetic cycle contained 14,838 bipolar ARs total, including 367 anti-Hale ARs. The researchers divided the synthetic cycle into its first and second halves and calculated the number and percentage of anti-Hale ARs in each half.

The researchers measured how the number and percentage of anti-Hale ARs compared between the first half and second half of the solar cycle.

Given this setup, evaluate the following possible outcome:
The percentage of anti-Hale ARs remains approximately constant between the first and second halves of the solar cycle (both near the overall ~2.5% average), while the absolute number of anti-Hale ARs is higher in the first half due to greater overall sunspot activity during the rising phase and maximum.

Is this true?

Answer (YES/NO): NO